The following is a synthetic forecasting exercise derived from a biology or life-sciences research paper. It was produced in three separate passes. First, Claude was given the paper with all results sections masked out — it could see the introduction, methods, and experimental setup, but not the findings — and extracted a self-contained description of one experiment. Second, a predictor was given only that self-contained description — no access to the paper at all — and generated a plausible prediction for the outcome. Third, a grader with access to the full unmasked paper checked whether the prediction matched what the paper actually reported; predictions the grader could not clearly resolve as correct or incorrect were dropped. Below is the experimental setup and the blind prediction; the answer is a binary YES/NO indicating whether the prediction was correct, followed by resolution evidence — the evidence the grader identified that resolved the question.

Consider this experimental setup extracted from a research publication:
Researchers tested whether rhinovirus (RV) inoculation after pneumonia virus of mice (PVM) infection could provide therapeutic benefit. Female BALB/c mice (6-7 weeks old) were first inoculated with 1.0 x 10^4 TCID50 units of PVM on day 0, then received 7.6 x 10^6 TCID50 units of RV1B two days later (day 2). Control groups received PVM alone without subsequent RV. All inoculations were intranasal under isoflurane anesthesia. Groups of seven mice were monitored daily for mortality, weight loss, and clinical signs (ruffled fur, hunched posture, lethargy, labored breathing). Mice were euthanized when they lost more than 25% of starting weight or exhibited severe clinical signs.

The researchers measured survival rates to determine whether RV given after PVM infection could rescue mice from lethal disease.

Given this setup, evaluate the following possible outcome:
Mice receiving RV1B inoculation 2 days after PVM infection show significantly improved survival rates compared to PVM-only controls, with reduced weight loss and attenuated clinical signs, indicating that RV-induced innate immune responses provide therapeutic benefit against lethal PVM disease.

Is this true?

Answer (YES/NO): NO